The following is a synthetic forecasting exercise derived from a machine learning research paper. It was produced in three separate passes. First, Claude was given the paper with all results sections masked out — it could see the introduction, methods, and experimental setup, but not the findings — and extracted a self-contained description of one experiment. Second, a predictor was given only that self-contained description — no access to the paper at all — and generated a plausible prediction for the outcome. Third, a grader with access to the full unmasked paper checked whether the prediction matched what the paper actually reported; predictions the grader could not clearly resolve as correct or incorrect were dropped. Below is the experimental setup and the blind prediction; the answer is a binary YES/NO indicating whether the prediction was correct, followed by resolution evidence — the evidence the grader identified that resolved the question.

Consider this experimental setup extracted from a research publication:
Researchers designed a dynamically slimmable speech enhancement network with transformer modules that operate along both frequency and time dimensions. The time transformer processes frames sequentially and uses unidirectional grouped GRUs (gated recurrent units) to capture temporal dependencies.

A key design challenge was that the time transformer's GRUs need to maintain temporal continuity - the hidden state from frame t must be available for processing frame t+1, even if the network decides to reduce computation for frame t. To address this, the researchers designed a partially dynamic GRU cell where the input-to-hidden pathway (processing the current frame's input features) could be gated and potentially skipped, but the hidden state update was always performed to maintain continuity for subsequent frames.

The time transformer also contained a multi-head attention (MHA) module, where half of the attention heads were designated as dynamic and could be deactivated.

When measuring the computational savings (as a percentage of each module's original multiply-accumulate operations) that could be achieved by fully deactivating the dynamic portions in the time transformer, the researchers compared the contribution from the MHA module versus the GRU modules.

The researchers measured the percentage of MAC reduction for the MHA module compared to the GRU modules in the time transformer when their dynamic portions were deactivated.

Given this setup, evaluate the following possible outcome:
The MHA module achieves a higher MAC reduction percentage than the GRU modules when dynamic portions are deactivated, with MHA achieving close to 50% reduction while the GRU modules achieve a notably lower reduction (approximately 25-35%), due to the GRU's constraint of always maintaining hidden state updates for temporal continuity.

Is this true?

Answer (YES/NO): NO